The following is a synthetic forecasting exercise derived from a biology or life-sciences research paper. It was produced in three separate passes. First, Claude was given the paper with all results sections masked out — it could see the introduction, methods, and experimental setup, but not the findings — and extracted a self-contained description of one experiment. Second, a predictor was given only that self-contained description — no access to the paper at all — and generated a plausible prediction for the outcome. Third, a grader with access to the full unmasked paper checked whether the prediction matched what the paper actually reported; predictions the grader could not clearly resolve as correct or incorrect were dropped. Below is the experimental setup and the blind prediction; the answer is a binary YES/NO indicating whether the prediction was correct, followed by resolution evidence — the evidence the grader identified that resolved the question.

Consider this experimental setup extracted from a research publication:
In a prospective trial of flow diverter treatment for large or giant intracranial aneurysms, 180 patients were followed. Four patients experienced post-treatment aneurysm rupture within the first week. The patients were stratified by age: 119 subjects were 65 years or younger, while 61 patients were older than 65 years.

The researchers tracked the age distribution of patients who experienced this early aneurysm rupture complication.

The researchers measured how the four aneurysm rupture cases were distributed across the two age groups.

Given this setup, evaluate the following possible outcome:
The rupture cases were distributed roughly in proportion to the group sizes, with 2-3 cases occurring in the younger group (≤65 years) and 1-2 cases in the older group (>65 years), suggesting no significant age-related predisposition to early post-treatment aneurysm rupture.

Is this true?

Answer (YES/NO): NO